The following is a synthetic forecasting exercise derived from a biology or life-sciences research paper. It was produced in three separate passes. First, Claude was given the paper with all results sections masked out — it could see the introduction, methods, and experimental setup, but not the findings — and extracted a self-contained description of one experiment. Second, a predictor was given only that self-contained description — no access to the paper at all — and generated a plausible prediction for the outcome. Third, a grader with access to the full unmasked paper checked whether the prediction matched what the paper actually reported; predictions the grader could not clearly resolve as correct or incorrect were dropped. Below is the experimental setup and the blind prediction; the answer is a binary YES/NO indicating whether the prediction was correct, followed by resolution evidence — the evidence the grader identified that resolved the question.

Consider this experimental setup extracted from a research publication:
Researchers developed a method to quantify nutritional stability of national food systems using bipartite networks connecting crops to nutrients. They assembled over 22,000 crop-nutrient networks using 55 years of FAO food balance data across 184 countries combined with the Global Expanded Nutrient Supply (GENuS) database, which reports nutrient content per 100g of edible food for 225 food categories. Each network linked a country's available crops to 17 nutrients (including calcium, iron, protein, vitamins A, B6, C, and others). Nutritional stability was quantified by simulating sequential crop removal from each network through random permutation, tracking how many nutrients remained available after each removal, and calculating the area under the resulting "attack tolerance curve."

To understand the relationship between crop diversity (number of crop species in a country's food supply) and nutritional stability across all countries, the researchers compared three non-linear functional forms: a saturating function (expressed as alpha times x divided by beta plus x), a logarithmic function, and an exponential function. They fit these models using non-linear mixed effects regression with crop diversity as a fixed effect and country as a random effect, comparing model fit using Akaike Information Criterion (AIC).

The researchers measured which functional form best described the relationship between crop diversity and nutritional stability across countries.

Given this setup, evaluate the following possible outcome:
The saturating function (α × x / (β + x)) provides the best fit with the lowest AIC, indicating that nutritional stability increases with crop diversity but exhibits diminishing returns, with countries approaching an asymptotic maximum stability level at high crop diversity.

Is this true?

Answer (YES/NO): YES